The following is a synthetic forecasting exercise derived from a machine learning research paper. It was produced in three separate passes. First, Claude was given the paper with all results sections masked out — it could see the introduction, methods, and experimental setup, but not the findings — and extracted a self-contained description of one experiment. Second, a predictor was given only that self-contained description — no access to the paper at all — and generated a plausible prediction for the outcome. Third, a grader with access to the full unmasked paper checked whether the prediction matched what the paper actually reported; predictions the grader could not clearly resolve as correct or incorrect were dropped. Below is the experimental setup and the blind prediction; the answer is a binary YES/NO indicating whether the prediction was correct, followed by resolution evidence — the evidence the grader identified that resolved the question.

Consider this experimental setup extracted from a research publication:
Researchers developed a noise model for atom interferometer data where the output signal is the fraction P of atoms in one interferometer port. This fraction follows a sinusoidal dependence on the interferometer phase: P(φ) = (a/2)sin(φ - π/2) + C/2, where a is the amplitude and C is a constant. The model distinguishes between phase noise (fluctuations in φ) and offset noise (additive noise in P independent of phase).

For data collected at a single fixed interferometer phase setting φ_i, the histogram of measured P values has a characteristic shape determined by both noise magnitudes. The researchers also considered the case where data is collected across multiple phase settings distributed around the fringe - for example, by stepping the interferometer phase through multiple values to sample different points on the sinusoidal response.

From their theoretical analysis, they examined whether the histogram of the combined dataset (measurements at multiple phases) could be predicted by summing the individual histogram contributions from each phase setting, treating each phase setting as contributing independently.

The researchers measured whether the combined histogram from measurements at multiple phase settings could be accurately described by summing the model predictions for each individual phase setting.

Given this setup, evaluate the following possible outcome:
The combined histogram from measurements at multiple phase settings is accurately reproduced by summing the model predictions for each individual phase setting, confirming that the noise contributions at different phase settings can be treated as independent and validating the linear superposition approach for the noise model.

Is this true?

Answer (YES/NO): YES